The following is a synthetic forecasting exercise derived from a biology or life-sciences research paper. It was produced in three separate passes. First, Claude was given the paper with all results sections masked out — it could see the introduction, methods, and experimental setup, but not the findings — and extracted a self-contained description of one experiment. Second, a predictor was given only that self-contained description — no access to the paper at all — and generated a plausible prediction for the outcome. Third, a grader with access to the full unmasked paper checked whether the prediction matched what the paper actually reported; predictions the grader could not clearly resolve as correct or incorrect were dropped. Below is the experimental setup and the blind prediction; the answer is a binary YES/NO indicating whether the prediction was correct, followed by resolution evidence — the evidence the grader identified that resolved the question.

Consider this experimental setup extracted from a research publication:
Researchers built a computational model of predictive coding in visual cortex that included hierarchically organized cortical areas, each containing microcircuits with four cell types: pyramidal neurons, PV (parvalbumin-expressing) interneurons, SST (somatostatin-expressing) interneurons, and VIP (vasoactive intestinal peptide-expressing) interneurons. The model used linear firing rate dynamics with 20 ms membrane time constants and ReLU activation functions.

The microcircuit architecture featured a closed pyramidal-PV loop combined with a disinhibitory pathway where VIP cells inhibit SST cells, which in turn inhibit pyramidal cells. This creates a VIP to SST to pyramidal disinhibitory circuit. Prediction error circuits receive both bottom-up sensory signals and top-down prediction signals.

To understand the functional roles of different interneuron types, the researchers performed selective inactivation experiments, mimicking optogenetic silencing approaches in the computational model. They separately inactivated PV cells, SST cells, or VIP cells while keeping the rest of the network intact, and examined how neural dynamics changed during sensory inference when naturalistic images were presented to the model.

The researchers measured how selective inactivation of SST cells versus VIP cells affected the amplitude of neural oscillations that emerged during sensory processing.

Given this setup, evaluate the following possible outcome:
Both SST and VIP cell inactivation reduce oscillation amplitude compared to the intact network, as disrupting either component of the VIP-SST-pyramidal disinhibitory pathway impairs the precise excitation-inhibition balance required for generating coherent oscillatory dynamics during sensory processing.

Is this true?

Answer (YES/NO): NO